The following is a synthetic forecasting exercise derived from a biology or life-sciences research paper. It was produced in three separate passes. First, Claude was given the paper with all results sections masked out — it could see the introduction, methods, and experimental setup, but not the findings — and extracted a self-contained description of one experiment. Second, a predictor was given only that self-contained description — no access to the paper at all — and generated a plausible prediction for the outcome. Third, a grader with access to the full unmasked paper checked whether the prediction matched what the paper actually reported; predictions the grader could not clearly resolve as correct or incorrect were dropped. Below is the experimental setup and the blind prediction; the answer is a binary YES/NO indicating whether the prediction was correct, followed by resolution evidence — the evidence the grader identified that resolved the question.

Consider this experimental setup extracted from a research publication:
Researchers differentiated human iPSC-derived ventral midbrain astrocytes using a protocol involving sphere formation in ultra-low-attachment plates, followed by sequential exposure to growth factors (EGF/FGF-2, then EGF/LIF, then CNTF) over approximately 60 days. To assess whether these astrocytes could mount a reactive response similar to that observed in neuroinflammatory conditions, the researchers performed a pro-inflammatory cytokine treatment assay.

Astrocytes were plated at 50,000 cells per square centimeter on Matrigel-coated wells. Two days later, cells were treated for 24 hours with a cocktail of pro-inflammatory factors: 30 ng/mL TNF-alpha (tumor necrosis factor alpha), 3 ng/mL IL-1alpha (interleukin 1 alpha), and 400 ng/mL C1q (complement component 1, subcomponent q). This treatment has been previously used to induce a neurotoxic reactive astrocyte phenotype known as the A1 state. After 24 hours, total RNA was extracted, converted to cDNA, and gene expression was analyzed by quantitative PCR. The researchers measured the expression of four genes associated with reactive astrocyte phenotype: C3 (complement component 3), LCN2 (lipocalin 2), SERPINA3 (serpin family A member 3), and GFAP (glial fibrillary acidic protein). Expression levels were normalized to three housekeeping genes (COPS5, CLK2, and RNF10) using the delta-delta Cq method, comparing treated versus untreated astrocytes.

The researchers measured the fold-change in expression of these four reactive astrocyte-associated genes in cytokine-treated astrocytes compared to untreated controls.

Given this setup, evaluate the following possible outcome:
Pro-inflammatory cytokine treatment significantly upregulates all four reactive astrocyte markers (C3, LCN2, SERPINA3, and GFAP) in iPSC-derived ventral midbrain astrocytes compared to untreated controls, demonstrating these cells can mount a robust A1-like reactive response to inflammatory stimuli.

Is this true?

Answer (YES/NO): NO